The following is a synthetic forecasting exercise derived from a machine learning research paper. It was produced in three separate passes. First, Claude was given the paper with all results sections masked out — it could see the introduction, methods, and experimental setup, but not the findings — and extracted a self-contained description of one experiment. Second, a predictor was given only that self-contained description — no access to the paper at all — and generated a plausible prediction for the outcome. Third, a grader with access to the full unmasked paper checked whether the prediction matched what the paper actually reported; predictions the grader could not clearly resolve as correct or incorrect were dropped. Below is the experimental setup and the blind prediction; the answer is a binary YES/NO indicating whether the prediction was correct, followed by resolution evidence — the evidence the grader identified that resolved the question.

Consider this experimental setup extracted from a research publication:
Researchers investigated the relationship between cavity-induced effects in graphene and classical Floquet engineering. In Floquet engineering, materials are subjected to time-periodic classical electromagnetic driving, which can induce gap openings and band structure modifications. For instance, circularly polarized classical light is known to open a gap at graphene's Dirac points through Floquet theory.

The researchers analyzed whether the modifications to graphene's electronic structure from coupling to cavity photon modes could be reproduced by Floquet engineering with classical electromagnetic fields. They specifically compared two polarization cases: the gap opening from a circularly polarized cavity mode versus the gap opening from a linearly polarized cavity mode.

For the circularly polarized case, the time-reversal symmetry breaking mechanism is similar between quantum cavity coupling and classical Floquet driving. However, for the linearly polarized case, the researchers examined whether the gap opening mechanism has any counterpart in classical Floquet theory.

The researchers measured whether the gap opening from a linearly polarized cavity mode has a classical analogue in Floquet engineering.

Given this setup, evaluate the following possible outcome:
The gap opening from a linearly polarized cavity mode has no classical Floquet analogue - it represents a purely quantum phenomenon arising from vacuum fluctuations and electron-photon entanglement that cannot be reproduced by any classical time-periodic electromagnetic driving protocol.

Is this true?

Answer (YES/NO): YES